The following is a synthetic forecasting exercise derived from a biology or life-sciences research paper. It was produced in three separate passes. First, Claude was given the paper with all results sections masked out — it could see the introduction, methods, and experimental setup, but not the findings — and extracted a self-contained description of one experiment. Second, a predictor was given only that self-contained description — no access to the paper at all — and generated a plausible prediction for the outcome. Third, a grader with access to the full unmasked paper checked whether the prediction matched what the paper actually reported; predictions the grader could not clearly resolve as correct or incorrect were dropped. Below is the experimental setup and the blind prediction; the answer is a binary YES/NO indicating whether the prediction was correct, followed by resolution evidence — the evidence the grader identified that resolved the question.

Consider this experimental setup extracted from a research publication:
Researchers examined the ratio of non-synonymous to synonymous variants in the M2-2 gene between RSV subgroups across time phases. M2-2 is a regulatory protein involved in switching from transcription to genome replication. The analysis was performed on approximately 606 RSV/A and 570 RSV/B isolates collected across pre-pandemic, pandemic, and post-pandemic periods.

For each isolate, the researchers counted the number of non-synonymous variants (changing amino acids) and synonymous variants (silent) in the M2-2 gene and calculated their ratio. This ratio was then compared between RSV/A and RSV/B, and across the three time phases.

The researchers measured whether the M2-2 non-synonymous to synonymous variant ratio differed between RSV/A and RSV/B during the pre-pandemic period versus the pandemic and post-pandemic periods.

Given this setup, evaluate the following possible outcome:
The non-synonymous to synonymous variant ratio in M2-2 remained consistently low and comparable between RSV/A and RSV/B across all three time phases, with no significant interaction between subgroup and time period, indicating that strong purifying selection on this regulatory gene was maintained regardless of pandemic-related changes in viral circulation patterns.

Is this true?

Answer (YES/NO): NO